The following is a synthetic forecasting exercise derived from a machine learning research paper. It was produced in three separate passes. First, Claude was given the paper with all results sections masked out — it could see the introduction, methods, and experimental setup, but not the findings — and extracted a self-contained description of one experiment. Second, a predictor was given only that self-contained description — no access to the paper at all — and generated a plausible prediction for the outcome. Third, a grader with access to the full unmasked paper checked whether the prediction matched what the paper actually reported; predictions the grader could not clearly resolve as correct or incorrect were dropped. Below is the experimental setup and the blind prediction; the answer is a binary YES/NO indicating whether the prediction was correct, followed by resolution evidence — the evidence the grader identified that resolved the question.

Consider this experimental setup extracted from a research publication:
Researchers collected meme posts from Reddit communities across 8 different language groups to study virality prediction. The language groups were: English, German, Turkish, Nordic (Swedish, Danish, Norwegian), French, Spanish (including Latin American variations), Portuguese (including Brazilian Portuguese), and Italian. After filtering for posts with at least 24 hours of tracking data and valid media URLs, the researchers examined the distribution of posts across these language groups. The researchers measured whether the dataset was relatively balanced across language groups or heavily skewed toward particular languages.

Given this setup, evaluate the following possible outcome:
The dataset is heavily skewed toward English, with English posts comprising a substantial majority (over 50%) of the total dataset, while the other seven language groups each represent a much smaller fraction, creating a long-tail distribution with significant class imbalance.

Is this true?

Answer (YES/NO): YES